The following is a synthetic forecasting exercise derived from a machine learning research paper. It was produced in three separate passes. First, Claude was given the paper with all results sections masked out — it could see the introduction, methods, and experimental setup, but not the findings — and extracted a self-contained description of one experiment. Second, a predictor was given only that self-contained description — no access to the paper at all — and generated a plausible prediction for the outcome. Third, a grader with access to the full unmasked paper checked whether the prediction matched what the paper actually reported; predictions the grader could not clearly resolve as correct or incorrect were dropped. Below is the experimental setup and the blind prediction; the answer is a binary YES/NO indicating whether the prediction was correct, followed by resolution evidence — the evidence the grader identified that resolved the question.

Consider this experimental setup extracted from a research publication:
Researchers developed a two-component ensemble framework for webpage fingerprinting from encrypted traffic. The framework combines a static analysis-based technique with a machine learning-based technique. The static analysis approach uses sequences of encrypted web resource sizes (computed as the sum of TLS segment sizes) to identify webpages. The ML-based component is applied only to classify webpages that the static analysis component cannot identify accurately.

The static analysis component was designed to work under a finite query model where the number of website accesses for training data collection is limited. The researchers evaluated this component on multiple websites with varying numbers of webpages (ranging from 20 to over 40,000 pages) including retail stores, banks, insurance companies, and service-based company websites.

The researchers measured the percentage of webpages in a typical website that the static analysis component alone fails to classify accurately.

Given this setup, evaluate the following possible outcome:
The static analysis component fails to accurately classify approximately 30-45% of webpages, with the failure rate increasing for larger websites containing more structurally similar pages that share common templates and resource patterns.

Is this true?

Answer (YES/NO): NO